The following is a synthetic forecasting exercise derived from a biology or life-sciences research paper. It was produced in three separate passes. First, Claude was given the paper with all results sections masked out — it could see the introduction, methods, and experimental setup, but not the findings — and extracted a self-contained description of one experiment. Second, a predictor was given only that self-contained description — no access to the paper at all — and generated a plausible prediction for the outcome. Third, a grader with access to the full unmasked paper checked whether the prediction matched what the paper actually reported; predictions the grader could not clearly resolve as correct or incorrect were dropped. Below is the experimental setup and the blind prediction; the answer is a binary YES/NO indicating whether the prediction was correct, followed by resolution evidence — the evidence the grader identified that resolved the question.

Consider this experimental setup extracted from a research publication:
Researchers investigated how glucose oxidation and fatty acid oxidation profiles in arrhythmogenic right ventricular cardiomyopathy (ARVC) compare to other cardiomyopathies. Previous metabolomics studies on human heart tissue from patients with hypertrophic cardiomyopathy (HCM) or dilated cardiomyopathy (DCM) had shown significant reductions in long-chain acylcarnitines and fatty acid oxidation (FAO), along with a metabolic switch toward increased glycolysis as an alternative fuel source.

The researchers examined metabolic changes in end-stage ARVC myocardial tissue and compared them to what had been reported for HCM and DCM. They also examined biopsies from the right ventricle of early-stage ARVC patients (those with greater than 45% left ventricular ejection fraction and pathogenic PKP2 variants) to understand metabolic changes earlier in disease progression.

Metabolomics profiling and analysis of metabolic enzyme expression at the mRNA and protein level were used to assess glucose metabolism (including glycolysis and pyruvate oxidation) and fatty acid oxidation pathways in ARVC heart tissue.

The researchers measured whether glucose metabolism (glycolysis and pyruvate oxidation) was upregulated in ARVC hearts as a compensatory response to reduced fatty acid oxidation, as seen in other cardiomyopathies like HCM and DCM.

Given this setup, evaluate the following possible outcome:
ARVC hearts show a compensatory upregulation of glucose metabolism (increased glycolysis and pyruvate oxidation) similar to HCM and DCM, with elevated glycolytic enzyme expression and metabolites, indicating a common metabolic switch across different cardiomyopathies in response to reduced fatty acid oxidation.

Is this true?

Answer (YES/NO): NO